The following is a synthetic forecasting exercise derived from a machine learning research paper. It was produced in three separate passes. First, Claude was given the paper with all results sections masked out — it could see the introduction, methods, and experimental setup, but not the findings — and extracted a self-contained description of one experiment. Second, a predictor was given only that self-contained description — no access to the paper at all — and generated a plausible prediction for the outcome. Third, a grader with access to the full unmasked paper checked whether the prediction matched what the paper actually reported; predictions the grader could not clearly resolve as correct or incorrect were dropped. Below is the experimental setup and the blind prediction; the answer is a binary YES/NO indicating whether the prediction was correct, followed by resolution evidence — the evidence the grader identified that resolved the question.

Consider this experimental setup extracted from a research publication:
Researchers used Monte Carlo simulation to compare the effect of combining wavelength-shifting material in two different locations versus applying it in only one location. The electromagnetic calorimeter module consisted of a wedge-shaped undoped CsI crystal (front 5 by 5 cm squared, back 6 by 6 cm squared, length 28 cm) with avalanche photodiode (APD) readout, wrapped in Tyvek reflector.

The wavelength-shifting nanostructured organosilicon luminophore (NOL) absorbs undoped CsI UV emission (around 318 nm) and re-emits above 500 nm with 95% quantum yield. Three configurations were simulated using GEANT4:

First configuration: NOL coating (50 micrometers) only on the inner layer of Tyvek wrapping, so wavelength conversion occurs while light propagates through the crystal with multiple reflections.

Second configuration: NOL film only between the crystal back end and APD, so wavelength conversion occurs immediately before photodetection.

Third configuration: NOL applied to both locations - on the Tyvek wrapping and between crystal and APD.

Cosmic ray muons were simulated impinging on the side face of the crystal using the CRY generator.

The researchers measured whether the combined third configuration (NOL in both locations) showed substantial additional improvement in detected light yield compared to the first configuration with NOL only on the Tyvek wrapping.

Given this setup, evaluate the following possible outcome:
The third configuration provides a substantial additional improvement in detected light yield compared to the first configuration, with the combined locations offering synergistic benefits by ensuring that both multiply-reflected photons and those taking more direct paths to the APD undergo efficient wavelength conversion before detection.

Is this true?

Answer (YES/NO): NO